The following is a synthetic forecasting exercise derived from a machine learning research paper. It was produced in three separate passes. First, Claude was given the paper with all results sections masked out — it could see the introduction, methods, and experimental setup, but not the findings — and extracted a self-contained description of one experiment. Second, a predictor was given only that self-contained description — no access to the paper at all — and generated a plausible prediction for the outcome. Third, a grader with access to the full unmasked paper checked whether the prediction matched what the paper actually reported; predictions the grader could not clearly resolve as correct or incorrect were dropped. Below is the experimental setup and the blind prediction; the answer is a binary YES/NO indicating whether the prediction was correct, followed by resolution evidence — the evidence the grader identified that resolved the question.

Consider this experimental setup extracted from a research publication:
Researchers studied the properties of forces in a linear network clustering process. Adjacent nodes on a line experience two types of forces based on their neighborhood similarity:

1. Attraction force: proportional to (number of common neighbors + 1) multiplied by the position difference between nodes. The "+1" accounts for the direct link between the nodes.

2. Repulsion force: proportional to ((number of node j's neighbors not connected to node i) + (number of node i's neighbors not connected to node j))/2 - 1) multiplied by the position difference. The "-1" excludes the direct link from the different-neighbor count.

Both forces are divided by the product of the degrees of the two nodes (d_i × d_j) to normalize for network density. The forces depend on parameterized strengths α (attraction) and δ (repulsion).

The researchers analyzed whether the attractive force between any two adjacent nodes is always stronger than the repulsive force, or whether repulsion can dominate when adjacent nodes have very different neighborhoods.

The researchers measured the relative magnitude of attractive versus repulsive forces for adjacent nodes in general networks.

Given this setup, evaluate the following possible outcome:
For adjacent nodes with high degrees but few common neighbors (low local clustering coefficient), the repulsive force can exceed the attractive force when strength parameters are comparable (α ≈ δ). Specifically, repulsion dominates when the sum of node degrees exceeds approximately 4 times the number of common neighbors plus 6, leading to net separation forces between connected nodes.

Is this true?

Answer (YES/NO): NO